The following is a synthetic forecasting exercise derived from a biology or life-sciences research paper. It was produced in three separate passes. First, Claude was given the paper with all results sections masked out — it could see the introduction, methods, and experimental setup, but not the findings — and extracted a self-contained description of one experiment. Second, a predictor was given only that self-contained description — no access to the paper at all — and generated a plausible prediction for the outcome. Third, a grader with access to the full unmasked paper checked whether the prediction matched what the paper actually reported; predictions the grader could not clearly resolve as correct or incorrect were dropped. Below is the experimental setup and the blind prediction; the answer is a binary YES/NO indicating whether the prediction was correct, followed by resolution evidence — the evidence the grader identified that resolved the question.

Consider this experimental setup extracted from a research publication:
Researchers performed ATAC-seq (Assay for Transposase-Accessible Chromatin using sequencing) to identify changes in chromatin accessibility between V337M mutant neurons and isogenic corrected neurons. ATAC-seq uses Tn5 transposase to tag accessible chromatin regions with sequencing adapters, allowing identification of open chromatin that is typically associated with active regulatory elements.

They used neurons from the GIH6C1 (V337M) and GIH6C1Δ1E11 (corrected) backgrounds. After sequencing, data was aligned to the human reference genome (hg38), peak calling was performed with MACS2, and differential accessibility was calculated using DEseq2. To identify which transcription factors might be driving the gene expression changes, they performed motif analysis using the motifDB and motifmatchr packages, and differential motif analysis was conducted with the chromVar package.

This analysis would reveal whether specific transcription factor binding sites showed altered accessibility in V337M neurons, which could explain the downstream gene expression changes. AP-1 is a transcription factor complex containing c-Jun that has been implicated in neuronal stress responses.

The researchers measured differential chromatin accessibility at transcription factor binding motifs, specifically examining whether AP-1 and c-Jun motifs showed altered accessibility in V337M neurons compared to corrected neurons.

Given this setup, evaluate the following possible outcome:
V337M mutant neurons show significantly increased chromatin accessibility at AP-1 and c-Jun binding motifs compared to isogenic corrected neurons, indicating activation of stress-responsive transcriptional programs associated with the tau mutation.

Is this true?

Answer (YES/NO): YES